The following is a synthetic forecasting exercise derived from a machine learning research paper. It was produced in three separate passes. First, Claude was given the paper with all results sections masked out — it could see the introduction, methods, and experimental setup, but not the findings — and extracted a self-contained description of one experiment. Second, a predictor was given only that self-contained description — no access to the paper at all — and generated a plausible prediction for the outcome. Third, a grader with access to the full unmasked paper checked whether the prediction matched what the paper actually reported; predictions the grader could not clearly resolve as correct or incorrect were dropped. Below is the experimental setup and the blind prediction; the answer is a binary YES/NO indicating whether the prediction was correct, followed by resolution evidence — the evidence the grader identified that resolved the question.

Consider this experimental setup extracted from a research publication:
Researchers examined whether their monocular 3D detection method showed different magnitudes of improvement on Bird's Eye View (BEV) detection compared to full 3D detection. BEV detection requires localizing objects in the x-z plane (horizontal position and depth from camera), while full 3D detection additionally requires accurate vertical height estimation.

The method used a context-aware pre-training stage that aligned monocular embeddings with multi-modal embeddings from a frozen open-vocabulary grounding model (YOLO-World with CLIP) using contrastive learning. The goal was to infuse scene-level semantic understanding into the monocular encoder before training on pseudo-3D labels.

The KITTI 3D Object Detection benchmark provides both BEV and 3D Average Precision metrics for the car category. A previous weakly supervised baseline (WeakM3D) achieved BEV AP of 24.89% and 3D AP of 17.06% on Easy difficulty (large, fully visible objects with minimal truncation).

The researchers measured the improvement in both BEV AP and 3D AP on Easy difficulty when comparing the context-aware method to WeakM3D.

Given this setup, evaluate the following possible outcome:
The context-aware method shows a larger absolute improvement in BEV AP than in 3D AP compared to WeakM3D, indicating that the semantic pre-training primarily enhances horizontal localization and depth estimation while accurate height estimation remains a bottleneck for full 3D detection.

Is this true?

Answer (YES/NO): NO